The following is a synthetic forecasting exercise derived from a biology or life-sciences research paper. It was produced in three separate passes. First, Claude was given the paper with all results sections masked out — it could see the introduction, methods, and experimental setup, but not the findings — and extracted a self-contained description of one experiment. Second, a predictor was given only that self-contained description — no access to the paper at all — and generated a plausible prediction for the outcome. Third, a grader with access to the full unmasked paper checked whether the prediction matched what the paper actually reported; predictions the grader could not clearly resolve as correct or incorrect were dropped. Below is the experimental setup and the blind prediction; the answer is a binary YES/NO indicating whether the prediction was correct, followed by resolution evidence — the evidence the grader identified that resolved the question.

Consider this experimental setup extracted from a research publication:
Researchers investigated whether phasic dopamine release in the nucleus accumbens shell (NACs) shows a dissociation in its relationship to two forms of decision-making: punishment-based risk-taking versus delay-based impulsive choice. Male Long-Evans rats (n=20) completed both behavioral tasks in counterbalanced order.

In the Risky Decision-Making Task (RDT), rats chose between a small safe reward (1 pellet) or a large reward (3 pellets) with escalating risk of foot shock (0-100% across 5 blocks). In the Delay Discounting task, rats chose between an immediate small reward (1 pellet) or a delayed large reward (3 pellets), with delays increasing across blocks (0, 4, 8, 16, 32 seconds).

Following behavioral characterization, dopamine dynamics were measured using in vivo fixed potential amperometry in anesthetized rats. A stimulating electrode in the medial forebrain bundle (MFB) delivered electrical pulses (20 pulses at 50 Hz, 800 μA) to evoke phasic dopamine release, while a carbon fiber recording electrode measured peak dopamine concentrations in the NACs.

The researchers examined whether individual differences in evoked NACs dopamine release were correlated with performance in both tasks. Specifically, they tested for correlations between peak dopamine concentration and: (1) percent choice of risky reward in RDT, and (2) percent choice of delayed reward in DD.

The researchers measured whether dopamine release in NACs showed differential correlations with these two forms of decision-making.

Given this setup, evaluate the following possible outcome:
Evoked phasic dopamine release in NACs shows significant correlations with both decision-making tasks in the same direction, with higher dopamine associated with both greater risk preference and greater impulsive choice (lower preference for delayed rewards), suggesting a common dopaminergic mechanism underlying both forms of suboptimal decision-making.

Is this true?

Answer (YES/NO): NO